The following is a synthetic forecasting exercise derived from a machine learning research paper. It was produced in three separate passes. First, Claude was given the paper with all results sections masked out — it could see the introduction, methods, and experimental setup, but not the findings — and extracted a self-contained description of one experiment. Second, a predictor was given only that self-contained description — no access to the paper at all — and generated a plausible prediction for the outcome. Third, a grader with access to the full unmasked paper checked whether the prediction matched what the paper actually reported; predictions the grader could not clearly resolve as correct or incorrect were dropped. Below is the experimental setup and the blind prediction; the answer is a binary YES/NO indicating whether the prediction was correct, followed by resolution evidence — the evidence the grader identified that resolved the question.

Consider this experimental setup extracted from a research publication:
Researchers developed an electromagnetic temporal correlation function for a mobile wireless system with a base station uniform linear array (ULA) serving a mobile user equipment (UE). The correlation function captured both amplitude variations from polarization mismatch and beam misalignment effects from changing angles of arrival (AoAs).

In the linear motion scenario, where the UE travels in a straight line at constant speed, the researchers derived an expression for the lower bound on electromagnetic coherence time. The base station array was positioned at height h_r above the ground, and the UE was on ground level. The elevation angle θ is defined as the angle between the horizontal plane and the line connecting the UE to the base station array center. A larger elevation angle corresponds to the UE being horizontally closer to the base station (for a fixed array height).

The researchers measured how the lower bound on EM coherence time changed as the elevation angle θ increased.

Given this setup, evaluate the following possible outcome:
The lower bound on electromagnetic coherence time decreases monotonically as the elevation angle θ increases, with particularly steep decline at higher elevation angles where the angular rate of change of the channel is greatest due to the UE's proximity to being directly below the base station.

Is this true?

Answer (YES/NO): NO